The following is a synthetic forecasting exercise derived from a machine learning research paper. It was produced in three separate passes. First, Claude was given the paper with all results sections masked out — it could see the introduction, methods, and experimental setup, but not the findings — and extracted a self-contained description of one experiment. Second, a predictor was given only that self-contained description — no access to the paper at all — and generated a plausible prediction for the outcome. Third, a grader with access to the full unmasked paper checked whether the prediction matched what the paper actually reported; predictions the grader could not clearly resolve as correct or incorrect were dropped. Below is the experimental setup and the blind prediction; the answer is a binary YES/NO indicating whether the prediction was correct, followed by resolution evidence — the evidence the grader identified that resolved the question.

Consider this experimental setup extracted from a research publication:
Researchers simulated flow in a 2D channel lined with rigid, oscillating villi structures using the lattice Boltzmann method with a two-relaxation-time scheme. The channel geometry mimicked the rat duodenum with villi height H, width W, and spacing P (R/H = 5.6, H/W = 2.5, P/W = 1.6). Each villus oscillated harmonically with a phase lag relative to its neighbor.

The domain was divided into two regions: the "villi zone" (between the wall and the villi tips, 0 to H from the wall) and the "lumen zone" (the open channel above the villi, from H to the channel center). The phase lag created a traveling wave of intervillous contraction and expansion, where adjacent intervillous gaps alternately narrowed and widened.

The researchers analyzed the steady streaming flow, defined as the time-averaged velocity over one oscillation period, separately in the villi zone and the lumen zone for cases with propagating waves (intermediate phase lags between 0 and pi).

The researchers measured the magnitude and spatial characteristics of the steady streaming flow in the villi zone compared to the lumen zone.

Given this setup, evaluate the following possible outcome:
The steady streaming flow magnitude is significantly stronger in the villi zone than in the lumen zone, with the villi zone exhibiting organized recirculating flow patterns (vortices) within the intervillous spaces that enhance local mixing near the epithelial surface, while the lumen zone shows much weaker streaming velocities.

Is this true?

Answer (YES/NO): NO